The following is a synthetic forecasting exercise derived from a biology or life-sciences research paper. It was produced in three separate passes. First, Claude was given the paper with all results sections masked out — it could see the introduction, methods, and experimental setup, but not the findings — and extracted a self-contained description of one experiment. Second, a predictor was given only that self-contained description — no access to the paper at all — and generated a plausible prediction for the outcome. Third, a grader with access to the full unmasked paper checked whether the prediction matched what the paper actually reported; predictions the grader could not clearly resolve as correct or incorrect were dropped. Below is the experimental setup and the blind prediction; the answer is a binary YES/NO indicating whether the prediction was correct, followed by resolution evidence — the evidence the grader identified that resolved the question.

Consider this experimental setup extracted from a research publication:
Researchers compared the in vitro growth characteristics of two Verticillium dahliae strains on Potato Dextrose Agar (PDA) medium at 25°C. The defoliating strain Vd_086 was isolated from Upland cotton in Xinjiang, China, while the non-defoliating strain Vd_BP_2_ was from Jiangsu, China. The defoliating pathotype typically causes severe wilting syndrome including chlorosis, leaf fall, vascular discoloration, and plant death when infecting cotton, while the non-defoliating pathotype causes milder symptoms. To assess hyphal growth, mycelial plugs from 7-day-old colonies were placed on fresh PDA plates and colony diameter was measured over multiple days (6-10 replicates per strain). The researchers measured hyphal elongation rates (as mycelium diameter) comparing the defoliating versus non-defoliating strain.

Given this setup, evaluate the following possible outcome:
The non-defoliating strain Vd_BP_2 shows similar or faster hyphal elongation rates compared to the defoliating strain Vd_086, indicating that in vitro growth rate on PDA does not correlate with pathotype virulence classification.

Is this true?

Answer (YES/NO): NO